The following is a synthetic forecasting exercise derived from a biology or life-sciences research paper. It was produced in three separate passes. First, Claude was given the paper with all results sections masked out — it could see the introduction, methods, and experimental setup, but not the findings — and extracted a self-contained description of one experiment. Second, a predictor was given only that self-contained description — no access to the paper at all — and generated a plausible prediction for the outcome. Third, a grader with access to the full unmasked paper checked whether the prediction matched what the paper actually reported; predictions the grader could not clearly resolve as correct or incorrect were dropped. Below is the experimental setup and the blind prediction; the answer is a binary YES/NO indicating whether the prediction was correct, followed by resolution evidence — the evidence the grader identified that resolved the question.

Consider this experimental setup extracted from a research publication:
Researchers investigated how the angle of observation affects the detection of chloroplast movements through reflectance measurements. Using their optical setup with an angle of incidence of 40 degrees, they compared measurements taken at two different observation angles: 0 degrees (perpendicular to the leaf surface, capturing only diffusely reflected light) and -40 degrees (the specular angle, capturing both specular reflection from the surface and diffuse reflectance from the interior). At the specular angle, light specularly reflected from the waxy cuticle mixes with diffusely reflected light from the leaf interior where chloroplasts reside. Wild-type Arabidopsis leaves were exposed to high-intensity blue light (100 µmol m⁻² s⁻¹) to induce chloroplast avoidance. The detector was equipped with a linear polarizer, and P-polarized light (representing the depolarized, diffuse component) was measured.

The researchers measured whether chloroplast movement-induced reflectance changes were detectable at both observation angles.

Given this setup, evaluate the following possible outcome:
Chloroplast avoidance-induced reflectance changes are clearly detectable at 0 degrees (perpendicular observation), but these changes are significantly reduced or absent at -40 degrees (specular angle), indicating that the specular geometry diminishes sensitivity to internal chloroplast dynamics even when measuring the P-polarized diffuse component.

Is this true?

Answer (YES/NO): NO